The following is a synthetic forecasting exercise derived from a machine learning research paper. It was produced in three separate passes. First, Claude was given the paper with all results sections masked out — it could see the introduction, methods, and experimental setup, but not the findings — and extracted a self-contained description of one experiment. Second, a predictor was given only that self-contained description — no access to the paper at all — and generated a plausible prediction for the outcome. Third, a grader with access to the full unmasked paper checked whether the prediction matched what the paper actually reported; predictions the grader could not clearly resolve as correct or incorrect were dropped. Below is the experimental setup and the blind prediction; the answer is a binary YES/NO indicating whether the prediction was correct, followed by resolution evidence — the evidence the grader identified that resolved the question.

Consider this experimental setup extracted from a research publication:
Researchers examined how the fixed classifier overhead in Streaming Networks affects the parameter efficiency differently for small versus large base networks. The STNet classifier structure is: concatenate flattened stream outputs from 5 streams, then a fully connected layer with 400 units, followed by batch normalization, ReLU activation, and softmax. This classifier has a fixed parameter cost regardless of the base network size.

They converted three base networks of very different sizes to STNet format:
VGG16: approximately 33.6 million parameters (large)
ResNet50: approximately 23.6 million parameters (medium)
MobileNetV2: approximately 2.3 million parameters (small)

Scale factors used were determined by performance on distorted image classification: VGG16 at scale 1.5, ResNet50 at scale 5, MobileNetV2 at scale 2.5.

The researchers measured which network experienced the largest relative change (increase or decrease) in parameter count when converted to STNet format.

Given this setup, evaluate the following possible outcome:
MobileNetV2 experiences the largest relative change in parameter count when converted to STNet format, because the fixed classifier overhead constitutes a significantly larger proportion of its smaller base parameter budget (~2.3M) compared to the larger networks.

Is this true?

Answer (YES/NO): YES